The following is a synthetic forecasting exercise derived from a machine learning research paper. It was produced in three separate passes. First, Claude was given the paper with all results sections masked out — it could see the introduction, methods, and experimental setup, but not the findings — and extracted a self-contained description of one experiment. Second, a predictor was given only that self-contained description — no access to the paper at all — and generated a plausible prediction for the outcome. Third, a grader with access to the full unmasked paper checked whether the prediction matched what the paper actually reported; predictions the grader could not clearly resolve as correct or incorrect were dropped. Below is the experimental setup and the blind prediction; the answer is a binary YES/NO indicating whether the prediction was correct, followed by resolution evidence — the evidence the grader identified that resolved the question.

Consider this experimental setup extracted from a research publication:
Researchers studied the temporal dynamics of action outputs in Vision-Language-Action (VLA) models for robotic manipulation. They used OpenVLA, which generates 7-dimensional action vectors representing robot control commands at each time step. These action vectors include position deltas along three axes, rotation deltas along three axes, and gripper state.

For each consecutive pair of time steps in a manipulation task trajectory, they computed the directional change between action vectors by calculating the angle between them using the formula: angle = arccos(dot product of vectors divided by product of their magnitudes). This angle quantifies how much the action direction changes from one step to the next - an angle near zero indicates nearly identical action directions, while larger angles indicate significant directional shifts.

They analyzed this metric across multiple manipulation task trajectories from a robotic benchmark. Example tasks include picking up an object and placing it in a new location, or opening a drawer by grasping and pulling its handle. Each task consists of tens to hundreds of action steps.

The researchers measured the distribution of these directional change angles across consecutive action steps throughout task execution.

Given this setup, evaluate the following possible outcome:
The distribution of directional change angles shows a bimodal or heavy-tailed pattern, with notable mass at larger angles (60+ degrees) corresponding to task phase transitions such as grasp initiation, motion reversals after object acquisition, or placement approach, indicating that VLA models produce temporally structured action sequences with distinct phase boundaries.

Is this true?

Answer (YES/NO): NO